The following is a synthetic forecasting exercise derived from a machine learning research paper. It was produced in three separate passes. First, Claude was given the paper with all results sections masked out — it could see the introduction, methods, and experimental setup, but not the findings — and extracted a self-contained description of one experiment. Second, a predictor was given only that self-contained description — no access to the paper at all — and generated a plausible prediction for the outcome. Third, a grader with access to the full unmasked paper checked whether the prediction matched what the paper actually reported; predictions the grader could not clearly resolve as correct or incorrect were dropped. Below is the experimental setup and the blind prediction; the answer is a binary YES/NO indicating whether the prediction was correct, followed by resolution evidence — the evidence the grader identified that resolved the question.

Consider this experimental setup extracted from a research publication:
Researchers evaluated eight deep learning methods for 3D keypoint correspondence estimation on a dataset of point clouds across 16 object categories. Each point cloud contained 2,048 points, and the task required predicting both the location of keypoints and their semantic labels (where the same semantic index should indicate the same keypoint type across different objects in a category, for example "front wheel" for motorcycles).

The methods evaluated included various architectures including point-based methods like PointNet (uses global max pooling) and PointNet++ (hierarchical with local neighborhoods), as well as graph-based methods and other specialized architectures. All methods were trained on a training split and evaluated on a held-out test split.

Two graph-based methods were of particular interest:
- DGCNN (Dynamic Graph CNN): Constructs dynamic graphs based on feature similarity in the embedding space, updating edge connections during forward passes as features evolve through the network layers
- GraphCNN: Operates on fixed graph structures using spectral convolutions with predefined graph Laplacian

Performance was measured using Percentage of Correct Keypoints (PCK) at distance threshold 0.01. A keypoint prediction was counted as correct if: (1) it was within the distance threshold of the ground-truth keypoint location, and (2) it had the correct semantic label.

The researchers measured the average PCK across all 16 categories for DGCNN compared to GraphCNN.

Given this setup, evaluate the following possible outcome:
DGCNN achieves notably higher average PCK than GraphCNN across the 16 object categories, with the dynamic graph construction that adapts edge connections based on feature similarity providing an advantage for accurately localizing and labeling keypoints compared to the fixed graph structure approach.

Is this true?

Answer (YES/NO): YES